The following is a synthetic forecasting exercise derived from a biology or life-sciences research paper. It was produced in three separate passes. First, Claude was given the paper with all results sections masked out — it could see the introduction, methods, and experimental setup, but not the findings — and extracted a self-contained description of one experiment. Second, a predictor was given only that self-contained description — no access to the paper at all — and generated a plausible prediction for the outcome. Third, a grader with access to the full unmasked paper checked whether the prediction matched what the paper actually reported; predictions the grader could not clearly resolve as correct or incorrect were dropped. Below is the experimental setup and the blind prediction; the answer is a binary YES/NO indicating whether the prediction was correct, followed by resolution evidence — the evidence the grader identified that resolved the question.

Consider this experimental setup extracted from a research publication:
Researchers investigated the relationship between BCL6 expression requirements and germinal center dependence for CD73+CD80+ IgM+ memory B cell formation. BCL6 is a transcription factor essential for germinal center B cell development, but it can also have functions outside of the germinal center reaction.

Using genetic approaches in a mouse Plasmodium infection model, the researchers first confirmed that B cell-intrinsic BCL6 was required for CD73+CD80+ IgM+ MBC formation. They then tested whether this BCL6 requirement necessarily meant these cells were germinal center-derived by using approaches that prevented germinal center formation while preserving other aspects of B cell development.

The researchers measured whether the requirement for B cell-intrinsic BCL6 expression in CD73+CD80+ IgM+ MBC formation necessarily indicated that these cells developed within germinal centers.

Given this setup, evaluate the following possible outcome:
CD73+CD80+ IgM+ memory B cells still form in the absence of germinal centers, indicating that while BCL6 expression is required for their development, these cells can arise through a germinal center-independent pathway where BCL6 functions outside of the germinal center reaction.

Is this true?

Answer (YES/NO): YES